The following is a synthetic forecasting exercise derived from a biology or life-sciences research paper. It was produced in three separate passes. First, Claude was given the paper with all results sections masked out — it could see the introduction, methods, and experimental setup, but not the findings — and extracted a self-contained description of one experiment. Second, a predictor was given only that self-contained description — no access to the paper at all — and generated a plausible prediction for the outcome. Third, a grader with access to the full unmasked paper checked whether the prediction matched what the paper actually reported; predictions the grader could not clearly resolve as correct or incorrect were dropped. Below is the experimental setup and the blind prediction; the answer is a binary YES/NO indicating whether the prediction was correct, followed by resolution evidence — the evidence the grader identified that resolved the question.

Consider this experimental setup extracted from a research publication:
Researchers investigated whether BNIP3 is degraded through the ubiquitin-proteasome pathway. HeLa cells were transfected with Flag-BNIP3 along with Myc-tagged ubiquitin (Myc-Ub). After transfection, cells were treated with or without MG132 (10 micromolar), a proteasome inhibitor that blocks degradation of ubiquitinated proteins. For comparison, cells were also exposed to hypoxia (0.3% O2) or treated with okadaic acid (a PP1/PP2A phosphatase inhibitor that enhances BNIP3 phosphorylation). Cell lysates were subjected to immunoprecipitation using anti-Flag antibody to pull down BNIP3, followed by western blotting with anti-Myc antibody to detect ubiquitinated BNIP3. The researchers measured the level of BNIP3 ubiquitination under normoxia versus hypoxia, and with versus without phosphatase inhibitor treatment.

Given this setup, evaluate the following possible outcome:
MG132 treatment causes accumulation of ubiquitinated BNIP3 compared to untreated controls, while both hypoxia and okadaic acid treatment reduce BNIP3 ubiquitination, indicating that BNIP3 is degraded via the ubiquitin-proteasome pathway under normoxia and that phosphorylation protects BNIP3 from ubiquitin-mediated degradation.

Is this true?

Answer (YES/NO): YES